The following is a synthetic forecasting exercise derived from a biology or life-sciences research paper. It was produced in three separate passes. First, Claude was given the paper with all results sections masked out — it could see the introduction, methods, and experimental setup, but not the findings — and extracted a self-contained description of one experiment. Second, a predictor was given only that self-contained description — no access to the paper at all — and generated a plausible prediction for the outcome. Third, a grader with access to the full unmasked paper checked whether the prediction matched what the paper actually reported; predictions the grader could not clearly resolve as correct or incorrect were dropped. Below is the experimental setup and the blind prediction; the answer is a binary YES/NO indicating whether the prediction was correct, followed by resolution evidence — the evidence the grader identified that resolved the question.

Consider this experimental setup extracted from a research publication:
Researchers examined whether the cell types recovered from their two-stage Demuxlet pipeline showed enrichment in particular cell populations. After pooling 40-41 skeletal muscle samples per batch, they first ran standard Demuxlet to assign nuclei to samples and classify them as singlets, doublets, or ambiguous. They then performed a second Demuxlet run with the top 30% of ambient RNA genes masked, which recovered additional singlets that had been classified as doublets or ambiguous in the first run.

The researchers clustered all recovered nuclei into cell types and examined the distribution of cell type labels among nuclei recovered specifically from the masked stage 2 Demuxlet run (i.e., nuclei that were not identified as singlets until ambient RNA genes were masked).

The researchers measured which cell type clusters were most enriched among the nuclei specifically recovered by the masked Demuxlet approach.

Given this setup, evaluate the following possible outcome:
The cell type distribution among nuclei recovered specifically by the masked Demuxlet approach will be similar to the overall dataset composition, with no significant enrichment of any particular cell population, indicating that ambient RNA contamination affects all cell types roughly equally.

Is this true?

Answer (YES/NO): NO